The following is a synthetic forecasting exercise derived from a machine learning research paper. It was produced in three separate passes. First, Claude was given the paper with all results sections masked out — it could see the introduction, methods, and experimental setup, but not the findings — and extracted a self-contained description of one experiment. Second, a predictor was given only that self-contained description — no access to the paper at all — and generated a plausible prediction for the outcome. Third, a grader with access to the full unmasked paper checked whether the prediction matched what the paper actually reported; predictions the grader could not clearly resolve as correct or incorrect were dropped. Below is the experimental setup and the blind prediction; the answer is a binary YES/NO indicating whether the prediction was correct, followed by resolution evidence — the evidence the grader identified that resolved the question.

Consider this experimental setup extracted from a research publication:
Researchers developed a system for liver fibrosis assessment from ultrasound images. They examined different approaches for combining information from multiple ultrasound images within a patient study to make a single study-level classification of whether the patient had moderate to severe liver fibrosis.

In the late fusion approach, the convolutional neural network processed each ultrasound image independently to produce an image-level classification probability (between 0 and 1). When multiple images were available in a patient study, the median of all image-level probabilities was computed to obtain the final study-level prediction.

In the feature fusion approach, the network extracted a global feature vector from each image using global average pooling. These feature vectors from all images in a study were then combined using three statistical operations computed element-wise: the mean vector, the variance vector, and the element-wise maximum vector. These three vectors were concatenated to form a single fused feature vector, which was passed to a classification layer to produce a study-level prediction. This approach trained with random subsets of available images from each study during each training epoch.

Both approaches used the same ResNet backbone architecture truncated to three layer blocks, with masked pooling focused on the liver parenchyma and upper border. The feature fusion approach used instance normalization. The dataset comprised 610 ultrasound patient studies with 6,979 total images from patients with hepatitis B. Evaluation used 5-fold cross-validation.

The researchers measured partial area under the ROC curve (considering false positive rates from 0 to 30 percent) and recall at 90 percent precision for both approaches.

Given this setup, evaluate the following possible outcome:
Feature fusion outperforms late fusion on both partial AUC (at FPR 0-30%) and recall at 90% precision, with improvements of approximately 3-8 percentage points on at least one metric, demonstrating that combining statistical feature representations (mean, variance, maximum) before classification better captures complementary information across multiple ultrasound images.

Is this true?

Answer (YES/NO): NO